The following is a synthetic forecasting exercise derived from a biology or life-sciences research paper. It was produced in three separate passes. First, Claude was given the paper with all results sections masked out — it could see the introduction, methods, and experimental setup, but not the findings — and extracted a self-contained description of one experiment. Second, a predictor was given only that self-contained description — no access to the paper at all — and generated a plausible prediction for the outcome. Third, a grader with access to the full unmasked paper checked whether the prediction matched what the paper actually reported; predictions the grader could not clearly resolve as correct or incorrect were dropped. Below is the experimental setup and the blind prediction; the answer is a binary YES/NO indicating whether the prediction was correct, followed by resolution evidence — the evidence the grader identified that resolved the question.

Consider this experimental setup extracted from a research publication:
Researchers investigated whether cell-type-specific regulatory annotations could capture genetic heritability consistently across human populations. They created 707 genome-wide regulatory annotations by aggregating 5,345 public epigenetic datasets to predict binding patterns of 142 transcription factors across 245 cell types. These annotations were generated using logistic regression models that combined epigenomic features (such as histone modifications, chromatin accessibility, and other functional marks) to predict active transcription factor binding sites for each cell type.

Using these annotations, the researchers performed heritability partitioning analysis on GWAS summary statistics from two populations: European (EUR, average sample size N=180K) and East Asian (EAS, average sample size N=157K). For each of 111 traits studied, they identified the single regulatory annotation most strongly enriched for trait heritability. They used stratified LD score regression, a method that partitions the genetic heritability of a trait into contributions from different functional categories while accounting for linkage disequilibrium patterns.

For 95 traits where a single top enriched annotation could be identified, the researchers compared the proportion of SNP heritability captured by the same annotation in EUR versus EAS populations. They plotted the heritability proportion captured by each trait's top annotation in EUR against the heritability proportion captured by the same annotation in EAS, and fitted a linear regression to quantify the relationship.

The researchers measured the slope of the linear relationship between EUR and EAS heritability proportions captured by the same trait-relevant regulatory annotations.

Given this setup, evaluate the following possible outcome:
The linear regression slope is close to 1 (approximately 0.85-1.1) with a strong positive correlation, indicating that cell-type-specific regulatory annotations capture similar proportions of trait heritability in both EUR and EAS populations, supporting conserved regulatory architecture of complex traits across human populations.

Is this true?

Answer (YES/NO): YES